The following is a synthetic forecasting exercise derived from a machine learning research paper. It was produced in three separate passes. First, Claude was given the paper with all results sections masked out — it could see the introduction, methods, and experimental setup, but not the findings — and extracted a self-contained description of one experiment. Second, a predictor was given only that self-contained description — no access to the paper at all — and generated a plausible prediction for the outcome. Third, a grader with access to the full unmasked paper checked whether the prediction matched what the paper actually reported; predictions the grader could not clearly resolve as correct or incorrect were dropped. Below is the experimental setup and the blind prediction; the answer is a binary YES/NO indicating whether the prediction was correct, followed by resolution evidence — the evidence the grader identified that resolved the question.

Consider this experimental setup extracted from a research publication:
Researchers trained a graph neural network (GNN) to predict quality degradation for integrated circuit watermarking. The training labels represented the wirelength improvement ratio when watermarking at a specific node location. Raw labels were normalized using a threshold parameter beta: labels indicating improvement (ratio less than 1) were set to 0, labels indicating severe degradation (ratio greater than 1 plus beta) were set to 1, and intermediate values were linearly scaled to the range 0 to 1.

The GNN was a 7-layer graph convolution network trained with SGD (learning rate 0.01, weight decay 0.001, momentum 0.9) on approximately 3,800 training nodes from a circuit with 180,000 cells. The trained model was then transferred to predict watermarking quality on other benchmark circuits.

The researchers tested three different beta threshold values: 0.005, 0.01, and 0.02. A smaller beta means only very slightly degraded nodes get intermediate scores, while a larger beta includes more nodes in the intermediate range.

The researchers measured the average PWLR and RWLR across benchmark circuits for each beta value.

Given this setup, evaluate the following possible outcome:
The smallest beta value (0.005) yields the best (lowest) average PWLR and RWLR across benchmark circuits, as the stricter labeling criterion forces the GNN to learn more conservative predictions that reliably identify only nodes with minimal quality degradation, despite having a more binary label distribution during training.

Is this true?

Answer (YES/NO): NO